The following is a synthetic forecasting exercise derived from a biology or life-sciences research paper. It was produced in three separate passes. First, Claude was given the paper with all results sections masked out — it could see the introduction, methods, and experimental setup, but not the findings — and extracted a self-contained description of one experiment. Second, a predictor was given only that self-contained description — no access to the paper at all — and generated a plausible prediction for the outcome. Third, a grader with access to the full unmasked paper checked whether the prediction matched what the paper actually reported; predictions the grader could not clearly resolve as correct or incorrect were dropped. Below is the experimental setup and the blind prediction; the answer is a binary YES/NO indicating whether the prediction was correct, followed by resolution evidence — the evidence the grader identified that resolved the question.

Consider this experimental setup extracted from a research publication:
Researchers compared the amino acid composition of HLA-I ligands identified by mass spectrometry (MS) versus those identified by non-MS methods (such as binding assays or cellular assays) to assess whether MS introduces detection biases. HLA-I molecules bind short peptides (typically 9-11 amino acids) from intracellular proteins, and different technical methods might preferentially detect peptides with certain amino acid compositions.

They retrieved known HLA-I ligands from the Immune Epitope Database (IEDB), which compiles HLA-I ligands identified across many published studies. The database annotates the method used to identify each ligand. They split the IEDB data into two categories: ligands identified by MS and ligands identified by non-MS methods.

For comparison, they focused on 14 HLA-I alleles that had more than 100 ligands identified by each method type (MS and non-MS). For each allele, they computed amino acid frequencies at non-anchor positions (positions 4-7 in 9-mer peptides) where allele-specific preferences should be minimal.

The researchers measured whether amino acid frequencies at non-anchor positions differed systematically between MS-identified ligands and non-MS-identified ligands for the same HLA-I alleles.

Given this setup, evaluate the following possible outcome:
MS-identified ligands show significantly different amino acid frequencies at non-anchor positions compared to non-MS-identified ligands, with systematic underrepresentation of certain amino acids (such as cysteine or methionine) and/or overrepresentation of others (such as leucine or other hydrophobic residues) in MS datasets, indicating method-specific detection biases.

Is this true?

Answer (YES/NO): NO